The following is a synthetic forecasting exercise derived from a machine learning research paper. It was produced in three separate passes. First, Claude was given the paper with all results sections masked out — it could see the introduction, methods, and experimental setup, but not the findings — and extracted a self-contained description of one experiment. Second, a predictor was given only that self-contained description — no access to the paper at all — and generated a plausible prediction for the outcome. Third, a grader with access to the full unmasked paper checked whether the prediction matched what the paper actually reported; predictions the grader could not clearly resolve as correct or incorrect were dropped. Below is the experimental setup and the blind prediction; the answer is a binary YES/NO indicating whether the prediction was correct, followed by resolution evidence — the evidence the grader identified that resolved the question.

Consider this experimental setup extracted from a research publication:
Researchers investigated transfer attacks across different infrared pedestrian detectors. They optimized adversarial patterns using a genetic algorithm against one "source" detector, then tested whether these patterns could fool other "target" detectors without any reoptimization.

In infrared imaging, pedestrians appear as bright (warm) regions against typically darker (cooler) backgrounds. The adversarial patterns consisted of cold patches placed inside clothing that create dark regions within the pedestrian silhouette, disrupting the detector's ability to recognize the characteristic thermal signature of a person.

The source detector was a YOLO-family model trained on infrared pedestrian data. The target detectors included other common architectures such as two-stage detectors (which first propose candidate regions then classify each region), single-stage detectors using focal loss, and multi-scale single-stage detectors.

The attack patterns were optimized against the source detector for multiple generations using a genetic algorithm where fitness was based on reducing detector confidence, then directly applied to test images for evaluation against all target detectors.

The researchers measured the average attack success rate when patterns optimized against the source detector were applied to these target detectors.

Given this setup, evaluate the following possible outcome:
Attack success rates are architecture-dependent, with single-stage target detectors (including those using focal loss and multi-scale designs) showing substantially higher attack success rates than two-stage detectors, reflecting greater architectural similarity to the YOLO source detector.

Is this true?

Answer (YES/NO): NO